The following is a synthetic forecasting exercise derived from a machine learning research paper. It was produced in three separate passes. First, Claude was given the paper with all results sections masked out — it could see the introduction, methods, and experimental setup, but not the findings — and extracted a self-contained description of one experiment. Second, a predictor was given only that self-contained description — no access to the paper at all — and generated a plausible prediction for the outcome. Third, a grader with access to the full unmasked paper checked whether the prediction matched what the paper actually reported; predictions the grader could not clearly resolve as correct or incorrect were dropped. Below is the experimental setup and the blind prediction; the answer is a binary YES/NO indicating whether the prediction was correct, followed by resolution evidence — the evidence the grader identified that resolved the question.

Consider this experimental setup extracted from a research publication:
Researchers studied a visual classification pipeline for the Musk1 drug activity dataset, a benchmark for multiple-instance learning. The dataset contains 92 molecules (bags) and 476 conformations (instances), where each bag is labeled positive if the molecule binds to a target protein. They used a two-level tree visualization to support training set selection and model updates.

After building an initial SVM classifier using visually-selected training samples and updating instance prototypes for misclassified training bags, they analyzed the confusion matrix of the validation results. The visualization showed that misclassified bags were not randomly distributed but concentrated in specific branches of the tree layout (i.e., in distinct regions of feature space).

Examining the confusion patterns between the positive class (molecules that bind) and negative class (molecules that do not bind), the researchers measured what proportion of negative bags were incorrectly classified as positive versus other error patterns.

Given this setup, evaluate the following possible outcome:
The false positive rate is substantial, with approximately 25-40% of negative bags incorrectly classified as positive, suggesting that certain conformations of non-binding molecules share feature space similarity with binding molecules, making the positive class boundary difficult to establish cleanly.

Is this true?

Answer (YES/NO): NO